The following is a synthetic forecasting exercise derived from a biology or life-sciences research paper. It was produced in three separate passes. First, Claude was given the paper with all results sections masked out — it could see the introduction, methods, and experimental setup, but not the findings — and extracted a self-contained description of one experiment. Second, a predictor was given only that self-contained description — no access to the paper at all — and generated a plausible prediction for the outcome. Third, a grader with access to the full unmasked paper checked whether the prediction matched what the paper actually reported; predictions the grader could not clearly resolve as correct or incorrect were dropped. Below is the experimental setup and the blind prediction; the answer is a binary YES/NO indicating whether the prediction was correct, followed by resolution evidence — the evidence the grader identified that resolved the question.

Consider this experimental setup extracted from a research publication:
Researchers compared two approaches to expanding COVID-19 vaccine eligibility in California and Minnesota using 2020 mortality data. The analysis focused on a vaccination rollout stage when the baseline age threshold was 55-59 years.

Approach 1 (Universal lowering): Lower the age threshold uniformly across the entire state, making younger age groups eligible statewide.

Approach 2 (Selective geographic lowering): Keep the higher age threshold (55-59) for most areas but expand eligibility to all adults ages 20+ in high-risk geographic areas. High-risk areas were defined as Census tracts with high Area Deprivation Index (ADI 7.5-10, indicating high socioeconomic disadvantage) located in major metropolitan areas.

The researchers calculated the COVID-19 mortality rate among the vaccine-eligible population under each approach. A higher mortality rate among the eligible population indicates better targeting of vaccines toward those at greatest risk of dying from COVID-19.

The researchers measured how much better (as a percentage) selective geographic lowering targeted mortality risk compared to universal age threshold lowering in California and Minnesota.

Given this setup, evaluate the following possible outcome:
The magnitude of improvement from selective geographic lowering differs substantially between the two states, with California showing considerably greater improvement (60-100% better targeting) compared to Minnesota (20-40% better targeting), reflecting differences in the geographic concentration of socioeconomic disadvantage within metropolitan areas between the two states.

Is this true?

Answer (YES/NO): NO